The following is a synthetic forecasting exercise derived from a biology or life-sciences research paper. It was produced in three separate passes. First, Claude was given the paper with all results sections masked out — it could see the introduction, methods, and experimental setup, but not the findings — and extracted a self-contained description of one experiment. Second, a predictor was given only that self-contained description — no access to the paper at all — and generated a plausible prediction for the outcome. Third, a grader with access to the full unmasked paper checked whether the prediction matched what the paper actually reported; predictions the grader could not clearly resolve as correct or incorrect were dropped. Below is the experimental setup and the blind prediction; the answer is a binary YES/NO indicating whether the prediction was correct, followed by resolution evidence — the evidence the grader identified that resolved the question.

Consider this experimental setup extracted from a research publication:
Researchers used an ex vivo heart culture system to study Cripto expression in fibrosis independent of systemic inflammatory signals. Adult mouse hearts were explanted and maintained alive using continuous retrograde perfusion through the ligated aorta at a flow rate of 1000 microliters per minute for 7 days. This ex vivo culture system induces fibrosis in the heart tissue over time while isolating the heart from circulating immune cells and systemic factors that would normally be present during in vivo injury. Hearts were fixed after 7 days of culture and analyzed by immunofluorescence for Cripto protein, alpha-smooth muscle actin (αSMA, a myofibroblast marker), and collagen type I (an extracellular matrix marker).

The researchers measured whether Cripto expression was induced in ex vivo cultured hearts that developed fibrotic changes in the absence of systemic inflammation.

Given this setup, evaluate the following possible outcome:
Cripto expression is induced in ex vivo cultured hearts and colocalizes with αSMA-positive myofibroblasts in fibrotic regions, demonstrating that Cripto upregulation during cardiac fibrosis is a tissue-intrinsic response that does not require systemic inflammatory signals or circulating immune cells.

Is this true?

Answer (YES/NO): YES